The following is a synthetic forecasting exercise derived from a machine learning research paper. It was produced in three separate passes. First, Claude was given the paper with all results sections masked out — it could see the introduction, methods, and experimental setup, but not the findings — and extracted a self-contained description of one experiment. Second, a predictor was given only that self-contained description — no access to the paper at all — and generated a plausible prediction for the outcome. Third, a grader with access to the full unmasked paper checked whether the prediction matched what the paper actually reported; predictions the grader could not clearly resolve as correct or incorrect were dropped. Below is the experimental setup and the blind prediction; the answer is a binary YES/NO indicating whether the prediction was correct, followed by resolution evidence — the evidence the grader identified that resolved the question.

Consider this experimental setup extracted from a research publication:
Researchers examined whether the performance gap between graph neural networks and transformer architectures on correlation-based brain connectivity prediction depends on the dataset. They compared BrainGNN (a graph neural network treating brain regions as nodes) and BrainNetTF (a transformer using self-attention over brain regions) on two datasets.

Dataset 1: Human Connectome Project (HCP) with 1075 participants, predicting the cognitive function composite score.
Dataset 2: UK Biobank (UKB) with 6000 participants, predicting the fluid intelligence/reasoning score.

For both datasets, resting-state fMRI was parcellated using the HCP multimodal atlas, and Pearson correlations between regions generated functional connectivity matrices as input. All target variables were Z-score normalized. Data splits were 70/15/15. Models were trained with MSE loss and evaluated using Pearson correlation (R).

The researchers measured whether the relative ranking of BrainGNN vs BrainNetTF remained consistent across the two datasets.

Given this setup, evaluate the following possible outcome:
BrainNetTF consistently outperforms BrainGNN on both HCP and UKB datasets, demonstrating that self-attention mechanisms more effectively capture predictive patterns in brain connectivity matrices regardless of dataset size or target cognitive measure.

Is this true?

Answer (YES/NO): NO